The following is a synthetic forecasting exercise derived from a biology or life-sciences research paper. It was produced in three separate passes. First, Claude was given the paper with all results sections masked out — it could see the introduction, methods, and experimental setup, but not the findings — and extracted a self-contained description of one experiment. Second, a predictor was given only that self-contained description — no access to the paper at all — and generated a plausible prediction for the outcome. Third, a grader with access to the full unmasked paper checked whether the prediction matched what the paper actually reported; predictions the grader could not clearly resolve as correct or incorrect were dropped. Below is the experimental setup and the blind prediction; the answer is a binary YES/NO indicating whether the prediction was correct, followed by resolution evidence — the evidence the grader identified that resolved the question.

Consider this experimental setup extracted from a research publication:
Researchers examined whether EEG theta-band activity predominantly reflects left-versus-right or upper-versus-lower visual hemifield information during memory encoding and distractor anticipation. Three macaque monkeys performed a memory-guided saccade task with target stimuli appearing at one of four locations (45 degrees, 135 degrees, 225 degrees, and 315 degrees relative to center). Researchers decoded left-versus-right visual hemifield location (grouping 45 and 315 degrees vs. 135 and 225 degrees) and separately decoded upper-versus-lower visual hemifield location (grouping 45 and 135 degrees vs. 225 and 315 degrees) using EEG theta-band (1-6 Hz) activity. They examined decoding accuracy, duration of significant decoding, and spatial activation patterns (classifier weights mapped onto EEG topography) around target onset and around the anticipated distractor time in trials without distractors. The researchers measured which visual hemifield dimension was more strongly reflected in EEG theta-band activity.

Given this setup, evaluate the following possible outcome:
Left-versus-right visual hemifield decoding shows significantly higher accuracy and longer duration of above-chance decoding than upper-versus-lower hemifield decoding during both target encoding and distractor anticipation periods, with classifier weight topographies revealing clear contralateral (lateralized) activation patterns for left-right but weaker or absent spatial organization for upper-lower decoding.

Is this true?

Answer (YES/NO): YES